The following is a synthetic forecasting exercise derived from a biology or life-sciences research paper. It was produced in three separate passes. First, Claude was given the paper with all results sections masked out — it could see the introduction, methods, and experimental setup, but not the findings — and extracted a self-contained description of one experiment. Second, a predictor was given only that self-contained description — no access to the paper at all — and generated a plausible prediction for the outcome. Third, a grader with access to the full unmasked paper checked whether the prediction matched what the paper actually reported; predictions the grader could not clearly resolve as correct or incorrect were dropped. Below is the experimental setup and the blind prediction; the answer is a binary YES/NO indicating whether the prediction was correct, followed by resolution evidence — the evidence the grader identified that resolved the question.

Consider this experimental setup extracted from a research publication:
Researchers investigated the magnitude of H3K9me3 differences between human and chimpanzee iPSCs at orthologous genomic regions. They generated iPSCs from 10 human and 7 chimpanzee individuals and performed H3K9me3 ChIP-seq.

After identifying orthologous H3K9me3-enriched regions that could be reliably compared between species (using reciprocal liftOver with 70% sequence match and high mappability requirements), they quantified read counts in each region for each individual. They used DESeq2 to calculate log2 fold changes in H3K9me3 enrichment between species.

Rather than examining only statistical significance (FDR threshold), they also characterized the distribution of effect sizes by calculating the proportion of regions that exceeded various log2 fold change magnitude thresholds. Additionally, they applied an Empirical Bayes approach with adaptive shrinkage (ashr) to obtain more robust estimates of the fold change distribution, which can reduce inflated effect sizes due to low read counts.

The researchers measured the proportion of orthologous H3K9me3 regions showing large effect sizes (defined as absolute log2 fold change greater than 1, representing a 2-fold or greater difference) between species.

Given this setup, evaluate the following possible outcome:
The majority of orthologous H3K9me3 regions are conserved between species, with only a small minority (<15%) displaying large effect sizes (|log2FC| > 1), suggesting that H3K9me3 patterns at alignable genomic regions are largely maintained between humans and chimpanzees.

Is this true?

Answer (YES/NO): NO